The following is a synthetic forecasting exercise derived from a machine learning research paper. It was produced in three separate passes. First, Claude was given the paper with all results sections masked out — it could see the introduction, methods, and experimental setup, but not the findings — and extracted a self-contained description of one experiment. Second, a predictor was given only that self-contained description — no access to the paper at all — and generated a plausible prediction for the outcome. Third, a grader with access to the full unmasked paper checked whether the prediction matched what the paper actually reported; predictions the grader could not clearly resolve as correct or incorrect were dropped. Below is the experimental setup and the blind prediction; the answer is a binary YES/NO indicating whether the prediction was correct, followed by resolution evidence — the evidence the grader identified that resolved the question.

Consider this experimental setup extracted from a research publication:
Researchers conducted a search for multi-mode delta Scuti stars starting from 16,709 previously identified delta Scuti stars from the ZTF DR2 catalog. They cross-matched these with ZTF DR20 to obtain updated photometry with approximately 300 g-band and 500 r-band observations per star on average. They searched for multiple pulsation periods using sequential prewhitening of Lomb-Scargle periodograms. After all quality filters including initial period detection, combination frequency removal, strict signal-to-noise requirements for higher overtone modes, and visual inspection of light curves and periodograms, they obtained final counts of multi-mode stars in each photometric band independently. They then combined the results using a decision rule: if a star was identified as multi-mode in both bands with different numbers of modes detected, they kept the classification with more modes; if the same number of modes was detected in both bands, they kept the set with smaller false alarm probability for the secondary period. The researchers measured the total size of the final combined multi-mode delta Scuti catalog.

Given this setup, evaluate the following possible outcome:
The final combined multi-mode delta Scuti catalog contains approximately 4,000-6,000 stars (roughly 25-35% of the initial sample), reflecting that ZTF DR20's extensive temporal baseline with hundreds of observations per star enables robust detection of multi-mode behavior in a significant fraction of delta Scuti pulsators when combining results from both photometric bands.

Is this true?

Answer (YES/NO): NO